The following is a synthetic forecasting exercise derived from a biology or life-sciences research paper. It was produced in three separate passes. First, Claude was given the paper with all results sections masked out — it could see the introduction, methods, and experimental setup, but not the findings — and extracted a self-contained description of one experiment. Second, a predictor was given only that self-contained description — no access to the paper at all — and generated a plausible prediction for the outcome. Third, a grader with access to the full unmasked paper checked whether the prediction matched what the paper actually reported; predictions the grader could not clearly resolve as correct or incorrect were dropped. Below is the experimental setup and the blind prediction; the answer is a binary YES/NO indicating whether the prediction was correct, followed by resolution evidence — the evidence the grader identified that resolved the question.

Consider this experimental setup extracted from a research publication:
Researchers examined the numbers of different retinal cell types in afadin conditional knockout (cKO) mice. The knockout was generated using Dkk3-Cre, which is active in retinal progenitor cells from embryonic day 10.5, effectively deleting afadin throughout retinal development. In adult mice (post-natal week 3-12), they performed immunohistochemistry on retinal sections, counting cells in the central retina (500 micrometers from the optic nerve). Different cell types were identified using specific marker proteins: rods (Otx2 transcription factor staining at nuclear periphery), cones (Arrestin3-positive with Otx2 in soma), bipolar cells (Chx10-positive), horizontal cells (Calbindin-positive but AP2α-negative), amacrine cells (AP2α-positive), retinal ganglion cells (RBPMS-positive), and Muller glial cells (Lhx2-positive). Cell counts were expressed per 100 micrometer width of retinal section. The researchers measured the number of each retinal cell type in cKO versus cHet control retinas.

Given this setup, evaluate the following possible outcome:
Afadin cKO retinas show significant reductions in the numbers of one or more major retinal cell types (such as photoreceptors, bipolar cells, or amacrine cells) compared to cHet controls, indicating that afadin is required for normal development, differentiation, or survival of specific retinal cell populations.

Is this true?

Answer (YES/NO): YES